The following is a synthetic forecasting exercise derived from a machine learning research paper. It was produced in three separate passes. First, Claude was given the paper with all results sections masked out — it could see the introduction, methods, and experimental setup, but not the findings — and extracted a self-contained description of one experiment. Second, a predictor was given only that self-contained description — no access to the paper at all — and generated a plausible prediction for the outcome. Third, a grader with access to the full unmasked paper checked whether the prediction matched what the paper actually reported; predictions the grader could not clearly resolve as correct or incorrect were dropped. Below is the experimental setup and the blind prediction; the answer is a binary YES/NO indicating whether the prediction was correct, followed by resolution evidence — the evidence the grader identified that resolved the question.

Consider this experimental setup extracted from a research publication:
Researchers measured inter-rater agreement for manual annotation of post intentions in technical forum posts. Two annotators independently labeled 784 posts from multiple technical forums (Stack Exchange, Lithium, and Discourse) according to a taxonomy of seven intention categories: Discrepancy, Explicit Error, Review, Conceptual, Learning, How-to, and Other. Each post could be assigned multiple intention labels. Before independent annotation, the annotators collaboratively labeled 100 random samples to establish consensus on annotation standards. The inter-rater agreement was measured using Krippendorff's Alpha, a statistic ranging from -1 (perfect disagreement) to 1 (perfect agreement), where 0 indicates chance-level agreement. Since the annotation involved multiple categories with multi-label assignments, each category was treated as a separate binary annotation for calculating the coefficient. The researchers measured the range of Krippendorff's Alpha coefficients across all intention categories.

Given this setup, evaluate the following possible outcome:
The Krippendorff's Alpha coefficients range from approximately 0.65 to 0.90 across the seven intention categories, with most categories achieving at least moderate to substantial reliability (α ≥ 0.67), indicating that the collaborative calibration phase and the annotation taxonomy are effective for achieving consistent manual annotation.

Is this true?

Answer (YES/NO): NO